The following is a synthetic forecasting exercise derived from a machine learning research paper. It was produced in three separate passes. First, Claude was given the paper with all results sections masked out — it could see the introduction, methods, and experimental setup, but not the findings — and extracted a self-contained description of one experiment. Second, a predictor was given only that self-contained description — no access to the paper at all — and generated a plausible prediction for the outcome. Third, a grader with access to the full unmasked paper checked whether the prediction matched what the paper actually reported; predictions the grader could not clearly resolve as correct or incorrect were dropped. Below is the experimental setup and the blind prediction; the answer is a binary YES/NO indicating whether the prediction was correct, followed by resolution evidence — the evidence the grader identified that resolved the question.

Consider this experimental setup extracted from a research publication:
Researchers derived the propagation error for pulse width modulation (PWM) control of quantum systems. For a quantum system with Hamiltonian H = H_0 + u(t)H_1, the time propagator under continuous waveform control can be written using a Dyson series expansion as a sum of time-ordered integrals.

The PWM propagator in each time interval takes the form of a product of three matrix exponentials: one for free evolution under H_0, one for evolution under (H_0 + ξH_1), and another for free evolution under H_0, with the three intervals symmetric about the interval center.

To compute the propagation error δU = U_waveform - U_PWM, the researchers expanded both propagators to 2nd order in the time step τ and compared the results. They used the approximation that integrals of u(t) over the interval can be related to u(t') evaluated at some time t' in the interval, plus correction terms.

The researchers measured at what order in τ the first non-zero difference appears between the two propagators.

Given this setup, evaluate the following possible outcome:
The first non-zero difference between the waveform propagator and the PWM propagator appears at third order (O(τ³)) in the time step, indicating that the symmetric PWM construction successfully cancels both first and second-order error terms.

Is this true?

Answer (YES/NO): YES